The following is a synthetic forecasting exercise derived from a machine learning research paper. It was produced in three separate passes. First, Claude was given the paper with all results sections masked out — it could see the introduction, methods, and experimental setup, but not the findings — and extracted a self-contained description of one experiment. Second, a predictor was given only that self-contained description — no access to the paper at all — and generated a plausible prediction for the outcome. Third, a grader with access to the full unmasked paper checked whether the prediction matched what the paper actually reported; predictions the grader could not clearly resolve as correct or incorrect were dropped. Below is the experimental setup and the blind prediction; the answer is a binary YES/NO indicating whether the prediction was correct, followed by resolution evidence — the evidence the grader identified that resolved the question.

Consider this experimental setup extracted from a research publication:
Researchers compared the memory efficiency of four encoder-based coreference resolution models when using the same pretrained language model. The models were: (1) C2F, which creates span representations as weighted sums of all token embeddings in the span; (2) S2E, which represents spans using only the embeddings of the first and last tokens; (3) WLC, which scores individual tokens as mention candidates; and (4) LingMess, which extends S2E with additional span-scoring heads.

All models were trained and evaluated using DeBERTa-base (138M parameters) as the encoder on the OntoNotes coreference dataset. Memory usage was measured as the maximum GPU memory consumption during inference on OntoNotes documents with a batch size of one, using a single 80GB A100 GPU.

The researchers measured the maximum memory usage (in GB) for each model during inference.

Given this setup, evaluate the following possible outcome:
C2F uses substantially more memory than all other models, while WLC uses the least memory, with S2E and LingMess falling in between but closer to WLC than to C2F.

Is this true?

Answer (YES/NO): NO